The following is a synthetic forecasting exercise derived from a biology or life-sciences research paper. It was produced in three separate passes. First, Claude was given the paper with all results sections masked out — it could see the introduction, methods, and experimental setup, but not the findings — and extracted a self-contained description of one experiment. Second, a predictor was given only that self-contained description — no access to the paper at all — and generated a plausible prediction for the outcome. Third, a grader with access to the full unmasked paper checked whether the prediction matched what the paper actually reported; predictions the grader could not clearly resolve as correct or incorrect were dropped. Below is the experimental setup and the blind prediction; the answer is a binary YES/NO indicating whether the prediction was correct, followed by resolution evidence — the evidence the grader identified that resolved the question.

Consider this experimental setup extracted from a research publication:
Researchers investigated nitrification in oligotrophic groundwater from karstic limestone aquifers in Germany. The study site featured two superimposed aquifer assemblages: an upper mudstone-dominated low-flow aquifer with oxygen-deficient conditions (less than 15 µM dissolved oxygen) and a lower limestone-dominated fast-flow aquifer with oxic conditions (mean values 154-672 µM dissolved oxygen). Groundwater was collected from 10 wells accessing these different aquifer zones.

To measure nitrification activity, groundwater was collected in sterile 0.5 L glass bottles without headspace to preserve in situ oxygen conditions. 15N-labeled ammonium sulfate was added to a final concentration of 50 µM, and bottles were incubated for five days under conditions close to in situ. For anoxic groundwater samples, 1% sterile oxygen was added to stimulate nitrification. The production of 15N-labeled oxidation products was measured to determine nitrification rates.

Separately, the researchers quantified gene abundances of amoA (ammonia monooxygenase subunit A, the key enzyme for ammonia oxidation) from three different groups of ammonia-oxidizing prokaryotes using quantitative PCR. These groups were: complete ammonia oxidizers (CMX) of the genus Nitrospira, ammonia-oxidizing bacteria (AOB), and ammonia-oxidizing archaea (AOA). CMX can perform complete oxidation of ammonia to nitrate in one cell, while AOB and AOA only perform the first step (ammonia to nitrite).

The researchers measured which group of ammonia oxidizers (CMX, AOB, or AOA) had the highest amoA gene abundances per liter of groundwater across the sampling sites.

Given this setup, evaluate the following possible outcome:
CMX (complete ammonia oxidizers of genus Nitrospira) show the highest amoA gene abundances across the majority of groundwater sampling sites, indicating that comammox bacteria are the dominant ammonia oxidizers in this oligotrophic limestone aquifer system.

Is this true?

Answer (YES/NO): YES